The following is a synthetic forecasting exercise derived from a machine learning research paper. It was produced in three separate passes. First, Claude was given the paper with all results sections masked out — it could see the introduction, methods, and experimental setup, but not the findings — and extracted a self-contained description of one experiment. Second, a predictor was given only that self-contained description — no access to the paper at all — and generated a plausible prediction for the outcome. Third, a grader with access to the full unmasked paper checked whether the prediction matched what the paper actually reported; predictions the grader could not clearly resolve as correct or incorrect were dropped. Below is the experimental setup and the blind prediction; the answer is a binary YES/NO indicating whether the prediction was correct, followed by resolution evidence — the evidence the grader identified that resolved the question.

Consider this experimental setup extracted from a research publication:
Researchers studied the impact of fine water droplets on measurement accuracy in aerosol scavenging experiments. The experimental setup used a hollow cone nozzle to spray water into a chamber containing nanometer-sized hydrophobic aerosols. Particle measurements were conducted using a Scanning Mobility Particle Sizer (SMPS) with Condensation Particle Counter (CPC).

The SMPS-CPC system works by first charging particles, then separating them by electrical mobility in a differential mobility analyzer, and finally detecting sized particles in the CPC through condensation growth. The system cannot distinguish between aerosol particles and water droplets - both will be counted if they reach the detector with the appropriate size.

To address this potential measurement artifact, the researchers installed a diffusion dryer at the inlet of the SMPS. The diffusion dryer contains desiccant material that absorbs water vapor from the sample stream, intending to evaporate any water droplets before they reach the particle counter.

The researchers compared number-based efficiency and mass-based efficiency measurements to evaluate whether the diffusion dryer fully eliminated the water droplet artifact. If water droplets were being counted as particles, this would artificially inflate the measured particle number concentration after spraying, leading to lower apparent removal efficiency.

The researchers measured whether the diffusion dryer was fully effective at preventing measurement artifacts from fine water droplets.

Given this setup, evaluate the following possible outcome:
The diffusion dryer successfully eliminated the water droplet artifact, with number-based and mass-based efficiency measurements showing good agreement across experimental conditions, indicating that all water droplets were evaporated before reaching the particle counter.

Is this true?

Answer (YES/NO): NO